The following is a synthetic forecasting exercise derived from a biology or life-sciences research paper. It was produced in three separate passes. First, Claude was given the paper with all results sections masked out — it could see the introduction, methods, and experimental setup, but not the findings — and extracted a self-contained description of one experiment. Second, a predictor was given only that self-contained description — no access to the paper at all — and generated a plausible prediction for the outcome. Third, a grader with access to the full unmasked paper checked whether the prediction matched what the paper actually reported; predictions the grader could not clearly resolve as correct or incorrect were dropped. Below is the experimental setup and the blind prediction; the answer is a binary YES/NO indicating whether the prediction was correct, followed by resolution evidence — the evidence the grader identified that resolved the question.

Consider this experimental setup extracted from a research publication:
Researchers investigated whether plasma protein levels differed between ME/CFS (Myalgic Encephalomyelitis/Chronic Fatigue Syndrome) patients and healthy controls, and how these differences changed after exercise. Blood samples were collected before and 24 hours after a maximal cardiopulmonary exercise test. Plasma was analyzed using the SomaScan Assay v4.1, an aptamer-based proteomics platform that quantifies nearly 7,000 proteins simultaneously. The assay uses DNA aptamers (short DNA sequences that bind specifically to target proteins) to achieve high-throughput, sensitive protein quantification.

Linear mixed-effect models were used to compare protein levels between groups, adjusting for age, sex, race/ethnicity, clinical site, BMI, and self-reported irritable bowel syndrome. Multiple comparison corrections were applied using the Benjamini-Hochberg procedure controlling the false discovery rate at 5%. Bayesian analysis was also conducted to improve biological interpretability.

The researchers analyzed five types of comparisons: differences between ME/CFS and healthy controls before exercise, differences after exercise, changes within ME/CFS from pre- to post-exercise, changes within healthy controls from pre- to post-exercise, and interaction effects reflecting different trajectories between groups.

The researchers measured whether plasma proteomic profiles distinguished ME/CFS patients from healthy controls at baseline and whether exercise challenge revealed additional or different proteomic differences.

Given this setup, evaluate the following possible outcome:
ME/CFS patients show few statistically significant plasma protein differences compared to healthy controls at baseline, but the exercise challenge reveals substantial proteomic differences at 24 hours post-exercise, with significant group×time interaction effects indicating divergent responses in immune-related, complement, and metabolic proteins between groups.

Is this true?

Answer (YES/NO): NO